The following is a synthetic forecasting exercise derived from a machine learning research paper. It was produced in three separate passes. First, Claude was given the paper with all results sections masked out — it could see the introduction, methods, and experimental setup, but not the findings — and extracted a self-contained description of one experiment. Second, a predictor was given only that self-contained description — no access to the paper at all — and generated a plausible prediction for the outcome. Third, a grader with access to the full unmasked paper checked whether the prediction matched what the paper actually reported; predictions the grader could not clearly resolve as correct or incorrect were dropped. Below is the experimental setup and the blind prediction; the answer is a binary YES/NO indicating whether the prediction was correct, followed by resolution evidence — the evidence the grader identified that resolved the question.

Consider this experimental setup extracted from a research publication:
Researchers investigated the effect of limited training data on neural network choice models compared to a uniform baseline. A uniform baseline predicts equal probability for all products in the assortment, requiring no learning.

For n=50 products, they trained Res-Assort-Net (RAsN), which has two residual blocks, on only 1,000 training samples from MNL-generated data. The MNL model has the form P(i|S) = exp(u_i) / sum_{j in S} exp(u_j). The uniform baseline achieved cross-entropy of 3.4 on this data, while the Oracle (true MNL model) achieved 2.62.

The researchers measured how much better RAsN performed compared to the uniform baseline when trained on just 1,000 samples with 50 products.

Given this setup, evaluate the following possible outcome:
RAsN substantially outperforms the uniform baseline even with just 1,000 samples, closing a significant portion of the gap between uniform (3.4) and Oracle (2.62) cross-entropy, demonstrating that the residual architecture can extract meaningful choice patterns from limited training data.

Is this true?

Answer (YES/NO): NO